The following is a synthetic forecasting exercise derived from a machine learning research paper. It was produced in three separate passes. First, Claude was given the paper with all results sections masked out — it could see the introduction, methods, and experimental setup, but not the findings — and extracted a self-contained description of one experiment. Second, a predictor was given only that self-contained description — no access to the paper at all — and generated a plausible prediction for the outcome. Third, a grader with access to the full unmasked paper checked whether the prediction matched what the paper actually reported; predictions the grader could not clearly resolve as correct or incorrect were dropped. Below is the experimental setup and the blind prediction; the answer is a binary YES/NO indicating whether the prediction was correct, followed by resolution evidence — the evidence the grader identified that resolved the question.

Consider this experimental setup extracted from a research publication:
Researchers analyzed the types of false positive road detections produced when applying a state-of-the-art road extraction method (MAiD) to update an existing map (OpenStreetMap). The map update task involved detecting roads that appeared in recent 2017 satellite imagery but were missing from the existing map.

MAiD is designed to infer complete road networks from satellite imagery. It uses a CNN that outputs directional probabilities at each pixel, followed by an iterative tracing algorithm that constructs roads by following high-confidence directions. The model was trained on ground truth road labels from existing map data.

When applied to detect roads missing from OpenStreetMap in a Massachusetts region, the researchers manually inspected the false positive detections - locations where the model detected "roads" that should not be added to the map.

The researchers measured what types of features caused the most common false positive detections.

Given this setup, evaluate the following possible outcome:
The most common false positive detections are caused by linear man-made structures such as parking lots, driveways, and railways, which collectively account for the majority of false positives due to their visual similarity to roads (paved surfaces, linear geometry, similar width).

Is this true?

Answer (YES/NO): NO